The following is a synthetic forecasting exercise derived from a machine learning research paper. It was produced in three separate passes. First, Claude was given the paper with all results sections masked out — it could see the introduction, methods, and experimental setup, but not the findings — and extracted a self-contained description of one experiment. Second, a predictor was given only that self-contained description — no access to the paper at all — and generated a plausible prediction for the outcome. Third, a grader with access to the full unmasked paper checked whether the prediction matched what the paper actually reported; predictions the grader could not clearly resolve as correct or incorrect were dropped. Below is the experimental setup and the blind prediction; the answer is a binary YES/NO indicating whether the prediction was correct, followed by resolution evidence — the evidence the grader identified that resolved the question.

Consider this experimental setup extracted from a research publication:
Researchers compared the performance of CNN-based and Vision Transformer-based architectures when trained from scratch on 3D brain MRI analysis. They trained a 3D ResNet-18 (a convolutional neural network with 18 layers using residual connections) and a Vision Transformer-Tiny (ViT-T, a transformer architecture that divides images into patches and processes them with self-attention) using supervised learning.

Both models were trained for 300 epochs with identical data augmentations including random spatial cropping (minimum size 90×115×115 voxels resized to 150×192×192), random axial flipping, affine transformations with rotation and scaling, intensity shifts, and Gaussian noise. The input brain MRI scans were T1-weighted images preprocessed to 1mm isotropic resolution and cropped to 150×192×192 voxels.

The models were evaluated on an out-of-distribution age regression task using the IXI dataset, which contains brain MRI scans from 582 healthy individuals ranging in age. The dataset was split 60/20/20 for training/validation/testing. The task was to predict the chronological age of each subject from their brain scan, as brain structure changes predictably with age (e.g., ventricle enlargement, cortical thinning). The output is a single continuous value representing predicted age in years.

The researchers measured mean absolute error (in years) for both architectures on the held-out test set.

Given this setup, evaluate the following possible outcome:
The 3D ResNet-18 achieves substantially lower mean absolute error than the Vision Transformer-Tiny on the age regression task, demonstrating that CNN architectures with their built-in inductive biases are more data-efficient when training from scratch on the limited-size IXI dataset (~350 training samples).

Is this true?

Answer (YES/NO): YES